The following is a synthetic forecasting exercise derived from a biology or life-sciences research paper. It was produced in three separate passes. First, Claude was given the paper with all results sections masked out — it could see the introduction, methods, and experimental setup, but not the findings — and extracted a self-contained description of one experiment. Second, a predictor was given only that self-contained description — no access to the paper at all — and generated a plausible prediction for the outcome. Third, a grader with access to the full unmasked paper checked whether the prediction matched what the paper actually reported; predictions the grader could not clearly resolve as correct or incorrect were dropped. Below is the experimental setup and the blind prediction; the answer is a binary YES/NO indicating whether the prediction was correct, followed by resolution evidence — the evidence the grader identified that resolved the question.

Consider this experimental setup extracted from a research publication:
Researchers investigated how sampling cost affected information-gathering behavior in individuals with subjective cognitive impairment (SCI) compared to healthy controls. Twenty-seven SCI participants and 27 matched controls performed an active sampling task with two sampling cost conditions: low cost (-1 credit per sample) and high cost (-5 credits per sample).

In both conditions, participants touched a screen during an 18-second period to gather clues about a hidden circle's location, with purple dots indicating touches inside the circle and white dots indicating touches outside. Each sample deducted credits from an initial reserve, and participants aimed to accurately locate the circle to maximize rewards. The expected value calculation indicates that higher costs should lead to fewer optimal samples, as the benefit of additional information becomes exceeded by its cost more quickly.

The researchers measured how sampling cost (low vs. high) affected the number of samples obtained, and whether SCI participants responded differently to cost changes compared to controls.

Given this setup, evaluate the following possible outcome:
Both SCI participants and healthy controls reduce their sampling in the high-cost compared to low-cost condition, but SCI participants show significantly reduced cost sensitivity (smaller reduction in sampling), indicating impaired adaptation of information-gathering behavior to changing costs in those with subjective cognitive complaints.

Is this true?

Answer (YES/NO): NO